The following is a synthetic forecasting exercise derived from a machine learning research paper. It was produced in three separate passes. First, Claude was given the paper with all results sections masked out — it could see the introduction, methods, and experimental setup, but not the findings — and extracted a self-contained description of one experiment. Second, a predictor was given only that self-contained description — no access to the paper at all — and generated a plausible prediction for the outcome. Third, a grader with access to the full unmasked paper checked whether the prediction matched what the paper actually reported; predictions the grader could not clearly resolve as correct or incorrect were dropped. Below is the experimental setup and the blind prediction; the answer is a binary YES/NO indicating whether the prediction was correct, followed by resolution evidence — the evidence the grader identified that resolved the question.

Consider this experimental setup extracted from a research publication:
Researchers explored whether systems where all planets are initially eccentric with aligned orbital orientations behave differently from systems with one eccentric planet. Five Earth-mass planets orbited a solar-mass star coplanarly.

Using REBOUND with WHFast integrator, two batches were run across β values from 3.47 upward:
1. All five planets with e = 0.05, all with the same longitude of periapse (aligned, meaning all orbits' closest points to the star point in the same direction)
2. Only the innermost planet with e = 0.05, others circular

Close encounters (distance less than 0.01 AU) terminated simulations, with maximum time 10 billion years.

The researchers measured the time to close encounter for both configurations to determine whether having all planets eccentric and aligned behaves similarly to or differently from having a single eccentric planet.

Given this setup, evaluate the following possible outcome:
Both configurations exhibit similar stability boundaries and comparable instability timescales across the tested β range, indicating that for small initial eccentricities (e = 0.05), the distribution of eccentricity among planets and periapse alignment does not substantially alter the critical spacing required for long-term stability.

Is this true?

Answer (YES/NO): NO